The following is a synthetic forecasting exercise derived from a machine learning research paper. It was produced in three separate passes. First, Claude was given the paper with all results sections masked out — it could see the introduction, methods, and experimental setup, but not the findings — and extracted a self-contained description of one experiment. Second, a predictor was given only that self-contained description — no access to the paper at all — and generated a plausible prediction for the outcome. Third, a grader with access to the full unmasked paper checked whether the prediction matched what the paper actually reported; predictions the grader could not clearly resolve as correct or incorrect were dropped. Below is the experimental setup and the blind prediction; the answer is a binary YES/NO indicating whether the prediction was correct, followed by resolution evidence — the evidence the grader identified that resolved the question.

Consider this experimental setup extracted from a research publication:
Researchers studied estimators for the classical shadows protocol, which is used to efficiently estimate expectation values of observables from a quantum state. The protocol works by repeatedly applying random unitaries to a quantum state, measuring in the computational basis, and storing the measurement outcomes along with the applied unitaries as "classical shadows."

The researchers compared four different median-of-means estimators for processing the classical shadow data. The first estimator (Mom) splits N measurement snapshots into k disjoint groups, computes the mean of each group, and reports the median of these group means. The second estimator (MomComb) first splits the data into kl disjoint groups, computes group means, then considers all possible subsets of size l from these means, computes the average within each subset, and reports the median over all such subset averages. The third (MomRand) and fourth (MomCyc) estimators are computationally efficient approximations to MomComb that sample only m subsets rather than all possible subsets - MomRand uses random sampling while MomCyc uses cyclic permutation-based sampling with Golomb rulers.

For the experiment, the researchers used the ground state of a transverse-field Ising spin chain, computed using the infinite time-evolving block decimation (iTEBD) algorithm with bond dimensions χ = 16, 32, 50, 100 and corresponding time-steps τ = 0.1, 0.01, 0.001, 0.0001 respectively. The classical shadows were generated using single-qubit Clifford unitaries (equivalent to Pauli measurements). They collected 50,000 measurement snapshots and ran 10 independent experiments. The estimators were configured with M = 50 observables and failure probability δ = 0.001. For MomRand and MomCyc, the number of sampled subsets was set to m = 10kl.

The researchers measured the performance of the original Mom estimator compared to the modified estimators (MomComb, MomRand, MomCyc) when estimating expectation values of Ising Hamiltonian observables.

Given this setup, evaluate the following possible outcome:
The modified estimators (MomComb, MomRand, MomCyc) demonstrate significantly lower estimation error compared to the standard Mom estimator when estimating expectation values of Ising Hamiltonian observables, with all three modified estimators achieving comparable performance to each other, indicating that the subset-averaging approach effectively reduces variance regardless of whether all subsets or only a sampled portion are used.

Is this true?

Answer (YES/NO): NO